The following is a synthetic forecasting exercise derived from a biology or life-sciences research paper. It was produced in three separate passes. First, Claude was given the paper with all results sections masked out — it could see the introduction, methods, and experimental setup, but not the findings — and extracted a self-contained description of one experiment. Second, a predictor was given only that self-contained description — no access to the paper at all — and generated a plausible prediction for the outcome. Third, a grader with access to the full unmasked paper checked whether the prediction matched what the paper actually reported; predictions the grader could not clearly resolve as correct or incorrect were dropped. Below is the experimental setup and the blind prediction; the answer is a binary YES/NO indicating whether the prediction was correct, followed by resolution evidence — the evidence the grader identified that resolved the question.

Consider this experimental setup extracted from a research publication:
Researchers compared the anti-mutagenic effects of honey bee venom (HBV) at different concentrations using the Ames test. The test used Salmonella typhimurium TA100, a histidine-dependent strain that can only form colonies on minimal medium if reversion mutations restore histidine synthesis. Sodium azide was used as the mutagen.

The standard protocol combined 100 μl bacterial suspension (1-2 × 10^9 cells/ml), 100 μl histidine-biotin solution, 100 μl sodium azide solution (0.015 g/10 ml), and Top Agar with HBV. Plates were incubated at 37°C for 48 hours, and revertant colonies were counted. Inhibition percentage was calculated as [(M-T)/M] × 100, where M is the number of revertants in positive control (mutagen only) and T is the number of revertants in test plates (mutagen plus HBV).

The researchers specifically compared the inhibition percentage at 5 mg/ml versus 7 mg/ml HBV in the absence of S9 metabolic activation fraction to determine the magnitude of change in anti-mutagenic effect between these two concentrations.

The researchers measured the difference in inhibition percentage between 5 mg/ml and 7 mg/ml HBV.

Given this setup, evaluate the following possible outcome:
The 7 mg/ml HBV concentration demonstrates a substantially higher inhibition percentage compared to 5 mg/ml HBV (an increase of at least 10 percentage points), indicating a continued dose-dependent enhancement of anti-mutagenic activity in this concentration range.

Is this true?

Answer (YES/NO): YES